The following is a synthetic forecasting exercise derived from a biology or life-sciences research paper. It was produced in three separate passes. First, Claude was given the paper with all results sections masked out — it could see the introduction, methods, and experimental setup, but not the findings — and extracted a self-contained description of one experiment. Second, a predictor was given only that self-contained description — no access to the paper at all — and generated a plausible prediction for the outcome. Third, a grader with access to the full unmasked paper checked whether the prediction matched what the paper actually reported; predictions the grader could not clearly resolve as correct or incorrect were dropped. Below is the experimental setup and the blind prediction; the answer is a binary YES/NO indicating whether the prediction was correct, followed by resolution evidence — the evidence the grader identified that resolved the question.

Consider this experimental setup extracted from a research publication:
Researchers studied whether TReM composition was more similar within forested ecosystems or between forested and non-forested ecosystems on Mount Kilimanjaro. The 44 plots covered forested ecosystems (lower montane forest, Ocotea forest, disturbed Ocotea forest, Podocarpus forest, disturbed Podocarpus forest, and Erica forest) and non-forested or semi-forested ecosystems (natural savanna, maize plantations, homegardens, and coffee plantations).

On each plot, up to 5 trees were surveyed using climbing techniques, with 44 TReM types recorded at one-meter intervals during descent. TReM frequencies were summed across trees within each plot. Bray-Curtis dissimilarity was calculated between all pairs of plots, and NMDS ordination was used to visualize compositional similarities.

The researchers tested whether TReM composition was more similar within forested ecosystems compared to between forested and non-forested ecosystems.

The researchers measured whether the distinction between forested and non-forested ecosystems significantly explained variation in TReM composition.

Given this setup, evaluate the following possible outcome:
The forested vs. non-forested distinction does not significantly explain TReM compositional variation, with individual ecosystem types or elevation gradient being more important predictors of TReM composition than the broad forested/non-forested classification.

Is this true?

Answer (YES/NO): NO